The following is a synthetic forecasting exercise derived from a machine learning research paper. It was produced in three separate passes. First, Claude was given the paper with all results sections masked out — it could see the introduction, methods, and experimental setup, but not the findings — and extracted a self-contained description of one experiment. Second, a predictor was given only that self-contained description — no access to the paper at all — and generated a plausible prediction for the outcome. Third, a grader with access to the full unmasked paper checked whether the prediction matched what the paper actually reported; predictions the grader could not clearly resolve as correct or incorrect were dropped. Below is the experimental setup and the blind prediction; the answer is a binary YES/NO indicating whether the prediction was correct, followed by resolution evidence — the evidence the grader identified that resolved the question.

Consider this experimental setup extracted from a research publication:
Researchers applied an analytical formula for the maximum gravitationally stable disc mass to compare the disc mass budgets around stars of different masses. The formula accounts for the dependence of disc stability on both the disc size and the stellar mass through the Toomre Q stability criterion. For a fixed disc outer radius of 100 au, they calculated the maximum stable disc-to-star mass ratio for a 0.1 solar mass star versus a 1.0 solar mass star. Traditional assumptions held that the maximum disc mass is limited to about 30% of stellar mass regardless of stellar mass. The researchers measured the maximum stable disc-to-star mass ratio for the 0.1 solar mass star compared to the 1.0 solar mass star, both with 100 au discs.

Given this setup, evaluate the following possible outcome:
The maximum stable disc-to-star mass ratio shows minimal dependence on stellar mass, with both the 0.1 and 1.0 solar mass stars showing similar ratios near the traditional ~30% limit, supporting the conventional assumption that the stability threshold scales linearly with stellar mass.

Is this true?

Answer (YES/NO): NO